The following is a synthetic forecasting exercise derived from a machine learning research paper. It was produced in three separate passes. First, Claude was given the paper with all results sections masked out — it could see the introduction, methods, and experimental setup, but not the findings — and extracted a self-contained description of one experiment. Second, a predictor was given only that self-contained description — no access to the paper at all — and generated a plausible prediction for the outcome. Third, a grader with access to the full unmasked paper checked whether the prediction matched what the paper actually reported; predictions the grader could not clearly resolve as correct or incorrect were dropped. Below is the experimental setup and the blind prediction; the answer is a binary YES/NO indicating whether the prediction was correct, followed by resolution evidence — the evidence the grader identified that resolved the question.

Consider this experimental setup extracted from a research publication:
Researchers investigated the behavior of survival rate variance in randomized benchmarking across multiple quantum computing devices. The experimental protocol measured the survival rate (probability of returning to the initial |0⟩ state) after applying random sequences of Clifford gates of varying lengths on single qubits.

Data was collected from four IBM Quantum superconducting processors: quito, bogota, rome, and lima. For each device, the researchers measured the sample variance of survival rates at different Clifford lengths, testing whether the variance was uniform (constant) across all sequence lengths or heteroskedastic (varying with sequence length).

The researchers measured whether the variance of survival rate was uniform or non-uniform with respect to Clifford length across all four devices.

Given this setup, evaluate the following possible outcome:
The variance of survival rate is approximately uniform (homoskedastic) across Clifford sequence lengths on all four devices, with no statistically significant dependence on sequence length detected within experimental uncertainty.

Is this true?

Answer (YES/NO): NO